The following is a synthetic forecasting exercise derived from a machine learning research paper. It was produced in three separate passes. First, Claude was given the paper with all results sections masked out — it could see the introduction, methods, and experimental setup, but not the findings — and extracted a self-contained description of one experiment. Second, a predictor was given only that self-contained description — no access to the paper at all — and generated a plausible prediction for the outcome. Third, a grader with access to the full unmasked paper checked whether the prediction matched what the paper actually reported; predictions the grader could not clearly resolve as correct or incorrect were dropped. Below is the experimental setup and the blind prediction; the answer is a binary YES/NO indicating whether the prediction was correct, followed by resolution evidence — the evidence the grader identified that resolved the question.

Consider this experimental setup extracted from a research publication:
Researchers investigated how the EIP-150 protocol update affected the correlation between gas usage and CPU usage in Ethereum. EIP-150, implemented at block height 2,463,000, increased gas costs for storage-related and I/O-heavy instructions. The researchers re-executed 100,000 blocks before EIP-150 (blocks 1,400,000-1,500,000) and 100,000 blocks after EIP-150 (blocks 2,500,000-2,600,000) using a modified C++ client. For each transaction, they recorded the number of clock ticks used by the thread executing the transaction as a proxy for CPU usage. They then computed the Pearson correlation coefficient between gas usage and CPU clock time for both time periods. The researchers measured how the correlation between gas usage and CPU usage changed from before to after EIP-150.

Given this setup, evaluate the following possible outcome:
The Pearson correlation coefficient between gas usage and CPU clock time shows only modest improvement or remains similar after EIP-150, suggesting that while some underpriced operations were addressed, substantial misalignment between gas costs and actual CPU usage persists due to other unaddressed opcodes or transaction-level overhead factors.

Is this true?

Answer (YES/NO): NO